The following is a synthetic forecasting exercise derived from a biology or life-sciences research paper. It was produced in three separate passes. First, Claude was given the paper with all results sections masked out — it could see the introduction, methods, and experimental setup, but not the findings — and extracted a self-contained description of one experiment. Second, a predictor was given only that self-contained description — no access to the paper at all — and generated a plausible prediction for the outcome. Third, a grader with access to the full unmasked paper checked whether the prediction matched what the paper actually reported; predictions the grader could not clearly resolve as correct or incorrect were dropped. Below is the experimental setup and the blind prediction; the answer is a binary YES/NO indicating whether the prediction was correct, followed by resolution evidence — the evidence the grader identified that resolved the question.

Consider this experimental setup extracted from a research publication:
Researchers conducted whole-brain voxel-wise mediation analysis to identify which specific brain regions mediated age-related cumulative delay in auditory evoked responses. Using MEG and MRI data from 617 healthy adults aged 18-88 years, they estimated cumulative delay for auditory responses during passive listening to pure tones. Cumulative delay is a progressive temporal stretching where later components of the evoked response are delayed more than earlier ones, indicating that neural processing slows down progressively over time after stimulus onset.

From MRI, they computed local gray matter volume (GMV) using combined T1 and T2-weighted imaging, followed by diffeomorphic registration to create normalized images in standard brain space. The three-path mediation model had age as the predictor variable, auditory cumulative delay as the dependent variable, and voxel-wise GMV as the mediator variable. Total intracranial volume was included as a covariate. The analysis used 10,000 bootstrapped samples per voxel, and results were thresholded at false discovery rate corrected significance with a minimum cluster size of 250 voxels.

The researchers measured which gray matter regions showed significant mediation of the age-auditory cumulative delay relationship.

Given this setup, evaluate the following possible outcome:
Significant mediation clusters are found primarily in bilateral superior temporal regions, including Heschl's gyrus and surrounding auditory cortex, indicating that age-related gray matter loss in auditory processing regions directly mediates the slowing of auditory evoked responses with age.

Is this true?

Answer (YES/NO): NO